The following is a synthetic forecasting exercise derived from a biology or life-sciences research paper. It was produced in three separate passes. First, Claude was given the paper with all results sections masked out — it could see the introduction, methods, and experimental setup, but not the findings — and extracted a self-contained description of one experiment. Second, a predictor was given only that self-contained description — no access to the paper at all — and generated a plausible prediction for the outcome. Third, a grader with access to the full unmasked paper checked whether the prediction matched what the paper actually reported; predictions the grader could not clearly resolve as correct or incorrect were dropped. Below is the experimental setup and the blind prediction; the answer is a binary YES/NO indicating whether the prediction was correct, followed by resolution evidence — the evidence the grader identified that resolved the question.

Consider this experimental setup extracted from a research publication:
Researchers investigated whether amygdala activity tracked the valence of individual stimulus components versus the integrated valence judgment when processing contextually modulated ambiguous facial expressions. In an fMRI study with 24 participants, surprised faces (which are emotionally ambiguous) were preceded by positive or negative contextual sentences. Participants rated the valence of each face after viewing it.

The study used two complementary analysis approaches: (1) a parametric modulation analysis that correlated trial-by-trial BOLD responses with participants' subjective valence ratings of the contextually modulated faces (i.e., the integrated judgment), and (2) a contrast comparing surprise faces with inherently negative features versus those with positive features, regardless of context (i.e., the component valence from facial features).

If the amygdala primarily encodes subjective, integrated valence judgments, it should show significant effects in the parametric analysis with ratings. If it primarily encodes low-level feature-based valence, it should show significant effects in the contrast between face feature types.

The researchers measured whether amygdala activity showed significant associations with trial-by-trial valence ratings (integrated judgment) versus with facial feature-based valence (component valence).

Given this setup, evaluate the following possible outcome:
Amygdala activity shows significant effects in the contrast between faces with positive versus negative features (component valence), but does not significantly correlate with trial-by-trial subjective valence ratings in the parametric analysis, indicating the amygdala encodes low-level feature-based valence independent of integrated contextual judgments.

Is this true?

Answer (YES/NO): NO